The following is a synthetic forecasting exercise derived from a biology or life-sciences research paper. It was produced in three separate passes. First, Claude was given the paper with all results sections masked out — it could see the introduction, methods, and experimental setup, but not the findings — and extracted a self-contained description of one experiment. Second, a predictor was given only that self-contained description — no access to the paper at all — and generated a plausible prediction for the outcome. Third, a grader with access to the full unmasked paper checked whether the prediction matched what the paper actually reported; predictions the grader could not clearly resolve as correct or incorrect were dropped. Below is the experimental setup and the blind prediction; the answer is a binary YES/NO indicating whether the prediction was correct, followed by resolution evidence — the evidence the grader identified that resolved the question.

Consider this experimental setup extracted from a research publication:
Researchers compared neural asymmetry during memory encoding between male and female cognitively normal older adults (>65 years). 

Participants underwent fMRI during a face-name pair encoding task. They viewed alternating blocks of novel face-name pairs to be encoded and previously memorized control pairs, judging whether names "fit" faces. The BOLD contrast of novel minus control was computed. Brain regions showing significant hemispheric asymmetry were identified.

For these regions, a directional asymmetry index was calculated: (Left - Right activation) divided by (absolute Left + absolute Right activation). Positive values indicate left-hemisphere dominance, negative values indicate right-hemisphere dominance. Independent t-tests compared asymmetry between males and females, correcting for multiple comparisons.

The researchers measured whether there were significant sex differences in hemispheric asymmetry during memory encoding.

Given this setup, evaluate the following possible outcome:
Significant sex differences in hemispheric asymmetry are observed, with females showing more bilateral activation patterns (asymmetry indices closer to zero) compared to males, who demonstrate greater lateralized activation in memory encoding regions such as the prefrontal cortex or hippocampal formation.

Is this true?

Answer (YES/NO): NO